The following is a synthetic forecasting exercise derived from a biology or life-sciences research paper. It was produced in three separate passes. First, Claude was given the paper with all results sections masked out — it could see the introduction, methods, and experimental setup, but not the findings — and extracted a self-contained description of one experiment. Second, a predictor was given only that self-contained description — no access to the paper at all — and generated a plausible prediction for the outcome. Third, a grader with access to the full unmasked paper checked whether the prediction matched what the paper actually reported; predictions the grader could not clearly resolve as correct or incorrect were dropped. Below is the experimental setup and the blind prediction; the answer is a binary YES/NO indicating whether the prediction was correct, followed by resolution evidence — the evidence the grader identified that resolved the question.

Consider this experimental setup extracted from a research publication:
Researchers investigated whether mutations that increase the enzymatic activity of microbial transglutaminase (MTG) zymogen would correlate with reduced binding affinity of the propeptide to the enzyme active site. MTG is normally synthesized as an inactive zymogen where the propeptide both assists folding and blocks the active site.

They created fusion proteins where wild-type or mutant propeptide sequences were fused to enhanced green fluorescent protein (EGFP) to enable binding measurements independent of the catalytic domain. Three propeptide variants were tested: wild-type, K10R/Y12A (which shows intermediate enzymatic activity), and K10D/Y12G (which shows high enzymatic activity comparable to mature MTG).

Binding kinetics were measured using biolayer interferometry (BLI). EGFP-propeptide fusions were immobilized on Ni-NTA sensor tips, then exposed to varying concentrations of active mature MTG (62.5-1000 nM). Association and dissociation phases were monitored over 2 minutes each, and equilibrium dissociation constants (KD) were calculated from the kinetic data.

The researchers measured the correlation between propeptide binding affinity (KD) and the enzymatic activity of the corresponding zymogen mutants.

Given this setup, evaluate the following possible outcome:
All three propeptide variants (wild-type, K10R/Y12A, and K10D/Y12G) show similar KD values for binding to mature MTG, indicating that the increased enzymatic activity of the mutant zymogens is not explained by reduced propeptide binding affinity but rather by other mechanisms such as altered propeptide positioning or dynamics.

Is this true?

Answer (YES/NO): NO